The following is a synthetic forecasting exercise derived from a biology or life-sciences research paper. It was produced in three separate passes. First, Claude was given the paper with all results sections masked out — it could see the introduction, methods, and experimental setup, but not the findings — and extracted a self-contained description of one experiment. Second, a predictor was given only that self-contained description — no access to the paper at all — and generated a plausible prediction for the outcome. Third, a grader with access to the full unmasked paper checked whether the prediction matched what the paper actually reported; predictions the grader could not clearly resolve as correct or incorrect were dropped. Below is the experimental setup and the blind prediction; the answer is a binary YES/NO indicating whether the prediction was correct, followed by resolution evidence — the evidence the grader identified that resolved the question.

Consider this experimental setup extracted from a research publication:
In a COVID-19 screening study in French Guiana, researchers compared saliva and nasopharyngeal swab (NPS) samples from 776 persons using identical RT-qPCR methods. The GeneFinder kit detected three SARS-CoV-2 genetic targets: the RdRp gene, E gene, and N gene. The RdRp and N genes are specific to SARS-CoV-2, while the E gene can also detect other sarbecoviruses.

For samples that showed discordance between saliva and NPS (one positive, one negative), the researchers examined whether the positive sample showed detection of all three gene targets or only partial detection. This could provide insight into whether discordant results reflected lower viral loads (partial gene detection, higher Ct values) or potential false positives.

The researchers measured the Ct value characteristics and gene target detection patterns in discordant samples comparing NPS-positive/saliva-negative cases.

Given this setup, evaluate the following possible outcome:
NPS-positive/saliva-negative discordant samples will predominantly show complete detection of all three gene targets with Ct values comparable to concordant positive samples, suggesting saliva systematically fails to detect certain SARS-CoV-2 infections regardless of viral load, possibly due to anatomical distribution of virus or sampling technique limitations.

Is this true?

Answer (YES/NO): NO